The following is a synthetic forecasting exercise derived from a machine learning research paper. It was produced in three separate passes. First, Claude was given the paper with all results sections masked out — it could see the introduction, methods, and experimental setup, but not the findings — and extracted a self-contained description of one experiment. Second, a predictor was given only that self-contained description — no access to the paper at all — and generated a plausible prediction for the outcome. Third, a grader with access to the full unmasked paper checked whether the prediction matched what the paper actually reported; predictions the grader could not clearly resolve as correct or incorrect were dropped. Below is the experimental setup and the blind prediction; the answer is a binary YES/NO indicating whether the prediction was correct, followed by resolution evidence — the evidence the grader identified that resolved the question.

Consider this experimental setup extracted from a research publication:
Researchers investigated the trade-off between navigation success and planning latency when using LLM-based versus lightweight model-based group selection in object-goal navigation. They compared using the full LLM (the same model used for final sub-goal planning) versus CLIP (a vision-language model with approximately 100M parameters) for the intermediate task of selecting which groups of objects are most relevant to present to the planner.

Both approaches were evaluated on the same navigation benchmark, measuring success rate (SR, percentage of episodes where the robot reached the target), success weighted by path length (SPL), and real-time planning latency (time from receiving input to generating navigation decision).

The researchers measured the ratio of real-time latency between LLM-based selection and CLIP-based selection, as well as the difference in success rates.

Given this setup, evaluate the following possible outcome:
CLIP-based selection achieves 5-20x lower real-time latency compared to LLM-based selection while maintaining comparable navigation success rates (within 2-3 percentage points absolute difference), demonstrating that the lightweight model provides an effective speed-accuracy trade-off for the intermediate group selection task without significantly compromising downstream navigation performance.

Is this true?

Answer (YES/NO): YES